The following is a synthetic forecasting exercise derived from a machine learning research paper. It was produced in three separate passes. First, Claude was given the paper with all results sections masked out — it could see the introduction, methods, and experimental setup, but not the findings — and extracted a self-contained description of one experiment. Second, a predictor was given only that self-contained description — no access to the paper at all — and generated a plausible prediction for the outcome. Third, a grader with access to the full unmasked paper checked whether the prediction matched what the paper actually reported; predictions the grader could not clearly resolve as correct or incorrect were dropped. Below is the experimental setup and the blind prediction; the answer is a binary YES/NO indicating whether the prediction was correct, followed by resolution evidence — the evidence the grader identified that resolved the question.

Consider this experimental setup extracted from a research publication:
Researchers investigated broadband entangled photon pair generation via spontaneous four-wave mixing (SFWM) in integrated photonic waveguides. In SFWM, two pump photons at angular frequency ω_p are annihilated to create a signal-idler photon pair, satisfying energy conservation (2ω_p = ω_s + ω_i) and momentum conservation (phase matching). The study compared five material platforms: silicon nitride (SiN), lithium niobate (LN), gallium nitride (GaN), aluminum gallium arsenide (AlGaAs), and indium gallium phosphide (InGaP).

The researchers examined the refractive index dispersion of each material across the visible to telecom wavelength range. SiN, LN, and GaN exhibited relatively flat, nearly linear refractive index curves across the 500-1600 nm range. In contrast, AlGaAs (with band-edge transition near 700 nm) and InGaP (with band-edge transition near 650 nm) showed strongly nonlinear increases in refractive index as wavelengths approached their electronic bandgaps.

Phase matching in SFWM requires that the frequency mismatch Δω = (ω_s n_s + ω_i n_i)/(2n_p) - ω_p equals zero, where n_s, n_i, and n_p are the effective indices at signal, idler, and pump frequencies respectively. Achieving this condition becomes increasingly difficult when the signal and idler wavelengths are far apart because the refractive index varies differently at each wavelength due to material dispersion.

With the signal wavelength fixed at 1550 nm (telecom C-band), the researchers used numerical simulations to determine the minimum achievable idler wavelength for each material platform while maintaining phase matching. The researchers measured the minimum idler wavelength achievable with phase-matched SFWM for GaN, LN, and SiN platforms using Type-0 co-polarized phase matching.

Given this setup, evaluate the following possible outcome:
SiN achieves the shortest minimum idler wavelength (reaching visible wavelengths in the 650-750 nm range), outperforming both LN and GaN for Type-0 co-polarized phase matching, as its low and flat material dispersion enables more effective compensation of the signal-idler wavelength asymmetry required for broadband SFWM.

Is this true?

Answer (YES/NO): NO